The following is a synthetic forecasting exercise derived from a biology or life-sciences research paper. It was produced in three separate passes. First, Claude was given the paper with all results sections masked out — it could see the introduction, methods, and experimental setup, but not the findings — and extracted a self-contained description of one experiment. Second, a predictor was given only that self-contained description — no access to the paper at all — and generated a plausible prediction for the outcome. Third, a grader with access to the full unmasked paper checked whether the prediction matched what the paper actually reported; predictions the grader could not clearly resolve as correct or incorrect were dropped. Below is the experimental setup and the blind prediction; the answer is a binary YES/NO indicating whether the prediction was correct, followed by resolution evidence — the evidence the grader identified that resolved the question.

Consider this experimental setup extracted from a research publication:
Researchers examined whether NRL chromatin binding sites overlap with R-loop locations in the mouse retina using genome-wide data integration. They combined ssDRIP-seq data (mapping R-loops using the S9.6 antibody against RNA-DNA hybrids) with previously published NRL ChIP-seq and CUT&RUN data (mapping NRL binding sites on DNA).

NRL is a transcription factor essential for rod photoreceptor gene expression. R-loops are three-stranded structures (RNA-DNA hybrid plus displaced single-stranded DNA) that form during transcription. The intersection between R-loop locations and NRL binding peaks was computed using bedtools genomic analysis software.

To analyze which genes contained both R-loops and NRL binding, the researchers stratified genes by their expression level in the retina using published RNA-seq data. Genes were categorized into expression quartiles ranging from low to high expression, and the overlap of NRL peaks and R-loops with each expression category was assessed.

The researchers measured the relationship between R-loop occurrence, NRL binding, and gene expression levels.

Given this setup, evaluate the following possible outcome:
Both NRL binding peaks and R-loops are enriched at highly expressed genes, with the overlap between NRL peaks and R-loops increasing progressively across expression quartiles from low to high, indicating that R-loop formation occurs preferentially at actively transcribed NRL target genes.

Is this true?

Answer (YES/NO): NO